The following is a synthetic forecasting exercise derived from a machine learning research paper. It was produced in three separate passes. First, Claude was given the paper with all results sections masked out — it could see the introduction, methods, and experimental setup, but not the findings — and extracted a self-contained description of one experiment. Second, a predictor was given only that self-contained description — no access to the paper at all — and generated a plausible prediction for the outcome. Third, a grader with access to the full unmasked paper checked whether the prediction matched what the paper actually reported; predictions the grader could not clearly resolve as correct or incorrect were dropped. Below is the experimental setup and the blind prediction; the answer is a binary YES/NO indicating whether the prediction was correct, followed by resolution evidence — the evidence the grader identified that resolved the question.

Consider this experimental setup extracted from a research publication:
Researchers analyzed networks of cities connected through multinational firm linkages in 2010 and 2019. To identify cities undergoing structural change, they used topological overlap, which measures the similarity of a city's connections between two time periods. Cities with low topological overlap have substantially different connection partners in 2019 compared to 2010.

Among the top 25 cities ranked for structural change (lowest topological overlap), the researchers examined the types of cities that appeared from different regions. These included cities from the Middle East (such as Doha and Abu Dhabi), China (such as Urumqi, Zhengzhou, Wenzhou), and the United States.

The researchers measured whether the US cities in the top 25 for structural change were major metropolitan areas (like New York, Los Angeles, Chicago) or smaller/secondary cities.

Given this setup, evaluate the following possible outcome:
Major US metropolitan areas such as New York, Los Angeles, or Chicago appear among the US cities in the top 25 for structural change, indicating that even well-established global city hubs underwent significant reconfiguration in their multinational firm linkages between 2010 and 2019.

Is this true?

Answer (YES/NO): NO